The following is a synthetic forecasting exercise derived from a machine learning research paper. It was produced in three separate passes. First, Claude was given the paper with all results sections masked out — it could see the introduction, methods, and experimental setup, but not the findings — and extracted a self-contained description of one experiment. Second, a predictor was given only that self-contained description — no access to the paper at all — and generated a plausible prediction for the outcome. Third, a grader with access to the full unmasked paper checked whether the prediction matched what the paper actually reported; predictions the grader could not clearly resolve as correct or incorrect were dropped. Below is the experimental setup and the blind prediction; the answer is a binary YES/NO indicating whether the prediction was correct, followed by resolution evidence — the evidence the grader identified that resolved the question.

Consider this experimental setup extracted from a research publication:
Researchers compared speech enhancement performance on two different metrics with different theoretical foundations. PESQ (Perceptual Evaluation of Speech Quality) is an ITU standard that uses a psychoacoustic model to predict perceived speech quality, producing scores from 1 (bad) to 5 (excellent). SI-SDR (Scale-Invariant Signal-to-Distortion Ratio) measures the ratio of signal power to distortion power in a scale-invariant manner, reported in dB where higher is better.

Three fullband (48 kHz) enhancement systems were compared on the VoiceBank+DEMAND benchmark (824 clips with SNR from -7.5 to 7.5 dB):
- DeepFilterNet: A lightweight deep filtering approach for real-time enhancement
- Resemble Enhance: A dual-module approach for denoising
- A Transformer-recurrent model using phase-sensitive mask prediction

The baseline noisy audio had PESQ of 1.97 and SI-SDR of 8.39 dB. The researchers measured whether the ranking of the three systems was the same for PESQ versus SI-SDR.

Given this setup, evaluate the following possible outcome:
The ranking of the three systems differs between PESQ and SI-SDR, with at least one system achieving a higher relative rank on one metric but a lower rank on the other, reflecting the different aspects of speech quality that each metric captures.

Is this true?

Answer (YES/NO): NO